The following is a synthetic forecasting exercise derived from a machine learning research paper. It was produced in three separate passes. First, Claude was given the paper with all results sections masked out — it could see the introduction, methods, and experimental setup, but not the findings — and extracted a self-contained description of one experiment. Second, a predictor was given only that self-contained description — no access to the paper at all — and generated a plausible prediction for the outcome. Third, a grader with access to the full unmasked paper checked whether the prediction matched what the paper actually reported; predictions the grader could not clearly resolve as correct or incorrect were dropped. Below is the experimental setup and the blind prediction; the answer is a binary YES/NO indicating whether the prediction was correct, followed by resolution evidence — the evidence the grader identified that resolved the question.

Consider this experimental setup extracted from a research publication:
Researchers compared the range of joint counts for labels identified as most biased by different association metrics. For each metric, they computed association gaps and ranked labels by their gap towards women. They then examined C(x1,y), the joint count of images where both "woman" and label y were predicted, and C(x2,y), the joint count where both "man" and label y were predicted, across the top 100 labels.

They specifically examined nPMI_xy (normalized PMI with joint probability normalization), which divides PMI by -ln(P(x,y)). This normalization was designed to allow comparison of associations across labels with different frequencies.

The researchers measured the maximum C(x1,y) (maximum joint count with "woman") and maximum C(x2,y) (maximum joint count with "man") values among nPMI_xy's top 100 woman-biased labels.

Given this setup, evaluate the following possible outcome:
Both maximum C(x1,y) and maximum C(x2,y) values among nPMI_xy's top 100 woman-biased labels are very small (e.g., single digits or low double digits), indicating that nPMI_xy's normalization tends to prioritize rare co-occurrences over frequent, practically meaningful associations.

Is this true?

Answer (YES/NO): NO